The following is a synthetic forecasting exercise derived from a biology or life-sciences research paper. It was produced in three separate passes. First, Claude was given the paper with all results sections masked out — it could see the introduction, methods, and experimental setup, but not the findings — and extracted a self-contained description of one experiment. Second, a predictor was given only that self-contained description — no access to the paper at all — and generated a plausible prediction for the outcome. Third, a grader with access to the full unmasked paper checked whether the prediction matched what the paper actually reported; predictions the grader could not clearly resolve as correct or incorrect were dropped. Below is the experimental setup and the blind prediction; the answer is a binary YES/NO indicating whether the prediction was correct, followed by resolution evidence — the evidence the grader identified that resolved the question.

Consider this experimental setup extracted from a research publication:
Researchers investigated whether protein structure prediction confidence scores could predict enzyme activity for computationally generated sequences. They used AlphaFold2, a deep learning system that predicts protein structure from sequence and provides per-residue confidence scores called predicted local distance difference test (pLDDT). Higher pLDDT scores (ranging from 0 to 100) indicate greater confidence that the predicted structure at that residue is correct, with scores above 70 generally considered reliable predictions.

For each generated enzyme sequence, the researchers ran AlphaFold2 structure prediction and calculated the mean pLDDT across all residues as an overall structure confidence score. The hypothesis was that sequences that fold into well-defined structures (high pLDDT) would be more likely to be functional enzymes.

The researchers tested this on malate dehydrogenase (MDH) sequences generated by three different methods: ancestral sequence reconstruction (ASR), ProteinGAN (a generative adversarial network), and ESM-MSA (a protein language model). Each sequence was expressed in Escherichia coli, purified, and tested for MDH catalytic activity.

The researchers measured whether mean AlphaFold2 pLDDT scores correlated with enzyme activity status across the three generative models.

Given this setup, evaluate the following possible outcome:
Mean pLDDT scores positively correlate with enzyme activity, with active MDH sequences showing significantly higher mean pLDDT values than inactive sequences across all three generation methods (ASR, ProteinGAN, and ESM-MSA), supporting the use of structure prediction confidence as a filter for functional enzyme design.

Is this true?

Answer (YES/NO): NO